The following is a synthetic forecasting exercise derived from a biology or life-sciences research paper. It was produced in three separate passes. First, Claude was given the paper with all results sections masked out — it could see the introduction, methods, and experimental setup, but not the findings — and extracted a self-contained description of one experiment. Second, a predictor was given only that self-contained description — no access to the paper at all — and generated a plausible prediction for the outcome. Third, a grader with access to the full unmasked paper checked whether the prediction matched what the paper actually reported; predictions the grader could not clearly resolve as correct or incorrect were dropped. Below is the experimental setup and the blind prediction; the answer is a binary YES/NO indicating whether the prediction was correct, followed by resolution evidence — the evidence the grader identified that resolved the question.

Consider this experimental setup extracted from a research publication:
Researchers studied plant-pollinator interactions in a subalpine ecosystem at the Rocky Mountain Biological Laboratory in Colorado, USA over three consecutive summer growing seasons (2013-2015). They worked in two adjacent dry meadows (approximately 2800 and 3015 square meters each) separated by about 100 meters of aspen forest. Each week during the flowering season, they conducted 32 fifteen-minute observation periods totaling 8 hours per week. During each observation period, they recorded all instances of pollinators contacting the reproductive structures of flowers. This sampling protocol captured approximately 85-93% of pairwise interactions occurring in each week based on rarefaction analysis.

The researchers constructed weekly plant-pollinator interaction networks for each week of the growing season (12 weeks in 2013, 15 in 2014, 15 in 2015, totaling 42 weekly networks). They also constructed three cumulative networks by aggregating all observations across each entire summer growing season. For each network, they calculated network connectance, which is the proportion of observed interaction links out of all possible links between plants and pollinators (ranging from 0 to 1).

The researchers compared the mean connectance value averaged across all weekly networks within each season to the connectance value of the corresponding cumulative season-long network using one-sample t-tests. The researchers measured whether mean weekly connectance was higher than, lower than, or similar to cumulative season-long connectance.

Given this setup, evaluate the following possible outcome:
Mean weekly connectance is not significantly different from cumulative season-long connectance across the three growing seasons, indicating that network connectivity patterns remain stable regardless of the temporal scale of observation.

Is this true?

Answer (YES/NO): NO